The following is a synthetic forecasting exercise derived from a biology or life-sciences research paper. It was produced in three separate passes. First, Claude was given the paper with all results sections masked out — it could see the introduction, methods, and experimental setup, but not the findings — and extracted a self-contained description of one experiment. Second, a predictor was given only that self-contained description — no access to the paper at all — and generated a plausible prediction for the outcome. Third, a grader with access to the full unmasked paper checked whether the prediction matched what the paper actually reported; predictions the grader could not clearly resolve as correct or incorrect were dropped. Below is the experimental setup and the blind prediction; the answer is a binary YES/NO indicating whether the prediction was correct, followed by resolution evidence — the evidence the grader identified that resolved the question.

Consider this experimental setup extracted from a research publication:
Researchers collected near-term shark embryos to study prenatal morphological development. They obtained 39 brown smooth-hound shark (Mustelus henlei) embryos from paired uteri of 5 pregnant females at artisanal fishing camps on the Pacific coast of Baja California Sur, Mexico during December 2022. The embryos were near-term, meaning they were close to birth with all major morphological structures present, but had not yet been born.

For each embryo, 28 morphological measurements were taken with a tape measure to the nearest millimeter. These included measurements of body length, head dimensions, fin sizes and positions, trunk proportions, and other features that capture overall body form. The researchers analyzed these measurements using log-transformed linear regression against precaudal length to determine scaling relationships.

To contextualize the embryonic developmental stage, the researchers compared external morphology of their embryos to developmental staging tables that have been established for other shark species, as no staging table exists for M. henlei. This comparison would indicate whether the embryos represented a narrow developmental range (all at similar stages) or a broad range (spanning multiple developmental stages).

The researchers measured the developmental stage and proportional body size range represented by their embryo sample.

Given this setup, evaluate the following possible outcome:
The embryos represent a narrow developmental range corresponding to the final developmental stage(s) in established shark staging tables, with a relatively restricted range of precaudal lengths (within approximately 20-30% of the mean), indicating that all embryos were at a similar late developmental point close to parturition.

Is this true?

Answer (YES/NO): YES